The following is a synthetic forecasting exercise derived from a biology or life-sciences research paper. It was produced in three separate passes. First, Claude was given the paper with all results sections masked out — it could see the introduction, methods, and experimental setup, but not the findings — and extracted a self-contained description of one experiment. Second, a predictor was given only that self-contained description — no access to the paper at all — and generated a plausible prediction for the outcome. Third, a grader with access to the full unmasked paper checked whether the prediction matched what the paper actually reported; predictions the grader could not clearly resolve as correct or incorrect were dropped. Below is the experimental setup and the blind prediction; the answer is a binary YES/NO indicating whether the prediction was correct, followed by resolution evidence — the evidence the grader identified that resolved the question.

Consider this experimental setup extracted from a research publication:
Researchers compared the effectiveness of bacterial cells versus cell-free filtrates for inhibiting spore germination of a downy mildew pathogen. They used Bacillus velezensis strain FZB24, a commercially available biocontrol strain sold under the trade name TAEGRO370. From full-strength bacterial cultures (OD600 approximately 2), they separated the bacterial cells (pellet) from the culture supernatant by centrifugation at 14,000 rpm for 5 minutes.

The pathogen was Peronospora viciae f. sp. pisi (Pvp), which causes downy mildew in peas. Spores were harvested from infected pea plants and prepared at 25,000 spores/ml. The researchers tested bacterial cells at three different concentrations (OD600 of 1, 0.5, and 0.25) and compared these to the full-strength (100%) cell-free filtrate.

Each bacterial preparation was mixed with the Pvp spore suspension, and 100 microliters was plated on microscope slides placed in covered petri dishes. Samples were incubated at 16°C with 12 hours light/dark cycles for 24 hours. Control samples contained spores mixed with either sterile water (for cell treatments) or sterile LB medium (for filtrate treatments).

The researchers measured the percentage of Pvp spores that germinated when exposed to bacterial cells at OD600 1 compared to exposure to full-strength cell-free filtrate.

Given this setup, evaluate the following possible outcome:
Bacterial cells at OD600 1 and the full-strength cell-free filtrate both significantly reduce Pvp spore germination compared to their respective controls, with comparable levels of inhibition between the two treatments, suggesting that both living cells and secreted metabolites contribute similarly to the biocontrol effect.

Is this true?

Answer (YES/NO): YES